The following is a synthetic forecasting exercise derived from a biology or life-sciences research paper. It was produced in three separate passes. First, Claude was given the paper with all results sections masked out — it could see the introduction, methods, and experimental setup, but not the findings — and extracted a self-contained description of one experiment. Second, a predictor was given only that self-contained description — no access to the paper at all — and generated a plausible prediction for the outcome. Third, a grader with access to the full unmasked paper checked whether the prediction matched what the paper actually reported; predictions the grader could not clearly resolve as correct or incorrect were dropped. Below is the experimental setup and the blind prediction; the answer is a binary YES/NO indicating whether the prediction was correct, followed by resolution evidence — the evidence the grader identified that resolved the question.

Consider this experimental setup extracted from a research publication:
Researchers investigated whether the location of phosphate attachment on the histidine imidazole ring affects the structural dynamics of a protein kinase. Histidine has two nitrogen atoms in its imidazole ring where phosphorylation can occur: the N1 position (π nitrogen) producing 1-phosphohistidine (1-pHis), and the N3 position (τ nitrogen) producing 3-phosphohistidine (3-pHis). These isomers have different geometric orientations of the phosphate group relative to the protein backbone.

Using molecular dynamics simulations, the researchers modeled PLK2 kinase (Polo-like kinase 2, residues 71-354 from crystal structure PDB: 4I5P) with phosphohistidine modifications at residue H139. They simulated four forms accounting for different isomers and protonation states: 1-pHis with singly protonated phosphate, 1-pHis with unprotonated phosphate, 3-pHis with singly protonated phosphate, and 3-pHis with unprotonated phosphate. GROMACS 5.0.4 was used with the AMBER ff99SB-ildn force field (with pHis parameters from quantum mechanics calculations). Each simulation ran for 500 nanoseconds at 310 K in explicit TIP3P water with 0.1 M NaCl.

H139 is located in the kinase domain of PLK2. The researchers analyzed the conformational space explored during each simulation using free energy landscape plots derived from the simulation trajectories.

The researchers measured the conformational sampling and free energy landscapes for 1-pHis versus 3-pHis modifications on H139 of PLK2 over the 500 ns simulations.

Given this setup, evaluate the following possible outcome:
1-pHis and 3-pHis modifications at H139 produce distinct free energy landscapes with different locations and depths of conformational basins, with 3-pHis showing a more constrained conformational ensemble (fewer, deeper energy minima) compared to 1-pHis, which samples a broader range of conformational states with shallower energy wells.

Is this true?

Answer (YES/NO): NO